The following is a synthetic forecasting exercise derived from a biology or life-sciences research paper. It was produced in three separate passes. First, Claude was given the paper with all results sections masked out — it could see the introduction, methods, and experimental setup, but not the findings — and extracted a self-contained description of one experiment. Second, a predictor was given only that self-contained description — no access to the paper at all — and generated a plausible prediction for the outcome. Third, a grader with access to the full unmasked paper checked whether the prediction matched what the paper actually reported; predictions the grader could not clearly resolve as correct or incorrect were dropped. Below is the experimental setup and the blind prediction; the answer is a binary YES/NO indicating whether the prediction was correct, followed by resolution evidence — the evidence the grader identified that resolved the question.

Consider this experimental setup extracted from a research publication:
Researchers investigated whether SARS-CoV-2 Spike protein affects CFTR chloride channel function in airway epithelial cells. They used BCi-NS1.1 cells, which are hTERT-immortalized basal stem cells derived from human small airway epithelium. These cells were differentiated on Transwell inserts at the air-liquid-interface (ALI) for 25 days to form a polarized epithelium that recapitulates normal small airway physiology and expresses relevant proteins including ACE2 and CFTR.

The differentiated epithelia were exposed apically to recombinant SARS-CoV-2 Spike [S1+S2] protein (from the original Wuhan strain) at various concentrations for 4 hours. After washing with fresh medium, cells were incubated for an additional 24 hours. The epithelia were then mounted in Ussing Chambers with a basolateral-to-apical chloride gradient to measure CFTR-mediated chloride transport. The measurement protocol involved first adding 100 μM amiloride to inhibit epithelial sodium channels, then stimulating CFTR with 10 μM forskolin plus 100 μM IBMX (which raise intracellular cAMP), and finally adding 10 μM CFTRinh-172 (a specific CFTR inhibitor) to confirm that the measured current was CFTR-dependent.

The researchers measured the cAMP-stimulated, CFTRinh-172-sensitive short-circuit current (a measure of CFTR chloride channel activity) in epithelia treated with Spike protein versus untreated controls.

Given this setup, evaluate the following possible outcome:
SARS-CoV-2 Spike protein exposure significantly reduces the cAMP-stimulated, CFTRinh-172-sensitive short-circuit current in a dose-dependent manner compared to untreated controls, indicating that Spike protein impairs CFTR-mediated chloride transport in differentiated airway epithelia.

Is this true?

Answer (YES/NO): YES